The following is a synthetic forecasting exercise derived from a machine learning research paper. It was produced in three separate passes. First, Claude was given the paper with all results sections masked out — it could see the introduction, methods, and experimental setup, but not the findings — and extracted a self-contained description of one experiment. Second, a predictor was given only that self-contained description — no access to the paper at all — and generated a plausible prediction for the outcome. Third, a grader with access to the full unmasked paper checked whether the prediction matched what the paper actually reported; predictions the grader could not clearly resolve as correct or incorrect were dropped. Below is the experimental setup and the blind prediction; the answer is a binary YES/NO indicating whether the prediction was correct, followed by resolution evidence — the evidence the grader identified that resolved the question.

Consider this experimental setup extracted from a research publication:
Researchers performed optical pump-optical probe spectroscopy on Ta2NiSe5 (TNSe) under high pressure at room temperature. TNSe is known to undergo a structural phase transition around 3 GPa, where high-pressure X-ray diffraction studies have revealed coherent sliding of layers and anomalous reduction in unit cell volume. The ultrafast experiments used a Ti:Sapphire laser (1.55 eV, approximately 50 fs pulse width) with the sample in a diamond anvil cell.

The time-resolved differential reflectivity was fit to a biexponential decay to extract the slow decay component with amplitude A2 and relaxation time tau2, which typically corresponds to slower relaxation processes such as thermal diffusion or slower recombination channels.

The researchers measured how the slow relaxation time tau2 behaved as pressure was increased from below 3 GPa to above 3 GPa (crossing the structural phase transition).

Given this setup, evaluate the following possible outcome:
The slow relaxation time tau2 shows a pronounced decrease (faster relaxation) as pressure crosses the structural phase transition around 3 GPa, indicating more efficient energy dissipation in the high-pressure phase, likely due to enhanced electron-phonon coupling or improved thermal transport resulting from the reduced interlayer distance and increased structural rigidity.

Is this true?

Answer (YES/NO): NO